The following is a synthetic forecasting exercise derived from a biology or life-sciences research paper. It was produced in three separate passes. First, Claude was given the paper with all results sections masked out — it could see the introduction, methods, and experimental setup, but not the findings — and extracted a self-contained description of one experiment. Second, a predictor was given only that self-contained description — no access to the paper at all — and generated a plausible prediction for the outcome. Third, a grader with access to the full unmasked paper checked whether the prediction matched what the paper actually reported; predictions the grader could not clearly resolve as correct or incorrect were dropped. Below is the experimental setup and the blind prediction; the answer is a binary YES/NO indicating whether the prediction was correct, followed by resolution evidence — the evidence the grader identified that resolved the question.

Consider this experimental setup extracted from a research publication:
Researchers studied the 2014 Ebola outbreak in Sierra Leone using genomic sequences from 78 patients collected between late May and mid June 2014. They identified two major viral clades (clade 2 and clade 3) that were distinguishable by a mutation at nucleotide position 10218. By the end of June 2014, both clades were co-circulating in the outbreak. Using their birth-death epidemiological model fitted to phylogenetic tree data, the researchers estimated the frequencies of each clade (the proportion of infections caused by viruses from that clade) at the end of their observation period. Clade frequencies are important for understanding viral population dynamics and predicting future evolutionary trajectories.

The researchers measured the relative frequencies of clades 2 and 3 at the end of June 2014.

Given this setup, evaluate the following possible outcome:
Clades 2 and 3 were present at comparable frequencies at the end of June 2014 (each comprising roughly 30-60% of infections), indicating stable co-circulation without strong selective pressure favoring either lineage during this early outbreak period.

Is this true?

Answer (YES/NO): NO